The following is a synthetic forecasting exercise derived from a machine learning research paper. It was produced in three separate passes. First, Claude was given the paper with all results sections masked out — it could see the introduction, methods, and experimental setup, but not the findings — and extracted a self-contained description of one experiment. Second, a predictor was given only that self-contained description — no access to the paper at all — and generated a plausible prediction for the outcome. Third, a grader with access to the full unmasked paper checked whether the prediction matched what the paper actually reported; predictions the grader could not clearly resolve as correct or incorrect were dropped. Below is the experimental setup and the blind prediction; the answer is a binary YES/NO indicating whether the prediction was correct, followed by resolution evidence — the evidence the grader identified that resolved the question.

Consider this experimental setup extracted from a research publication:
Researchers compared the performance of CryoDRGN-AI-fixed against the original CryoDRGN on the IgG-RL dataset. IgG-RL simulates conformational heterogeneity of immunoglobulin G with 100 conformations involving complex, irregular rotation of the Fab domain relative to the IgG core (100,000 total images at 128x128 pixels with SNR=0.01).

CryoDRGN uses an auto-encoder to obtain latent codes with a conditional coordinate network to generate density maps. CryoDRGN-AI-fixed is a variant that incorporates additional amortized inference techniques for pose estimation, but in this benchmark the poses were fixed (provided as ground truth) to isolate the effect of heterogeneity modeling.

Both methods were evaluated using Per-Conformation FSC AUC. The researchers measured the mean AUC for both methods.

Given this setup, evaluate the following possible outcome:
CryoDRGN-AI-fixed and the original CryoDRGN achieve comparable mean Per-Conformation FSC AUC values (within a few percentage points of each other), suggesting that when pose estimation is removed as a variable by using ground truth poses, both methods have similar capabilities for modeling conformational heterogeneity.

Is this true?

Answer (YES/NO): YES